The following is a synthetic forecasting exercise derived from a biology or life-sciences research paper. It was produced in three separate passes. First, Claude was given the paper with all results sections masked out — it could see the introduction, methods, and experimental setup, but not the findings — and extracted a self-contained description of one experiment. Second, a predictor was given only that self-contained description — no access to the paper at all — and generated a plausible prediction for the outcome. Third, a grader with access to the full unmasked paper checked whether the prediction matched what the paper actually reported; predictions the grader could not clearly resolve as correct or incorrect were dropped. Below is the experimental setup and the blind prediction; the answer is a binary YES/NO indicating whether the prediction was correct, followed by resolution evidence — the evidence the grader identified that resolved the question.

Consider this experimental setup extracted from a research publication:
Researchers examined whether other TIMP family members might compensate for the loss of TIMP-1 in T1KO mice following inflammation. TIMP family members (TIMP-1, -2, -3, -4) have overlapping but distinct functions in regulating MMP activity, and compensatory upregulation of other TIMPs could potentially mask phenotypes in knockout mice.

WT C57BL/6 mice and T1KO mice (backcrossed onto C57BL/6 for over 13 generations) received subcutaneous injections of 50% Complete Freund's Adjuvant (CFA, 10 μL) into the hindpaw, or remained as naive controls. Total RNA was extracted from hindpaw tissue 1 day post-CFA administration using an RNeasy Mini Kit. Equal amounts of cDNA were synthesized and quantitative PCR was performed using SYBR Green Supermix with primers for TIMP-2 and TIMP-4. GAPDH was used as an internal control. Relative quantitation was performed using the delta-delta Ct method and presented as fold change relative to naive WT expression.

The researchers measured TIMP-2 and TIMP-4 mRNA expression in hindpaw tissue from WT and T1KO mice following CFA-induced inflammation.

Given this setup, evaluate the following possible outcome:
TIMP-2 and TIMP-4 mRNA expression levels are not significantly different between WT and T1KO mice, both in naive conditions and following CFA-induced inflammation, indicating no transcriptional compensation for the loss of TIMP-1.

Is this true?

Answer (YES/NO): NO